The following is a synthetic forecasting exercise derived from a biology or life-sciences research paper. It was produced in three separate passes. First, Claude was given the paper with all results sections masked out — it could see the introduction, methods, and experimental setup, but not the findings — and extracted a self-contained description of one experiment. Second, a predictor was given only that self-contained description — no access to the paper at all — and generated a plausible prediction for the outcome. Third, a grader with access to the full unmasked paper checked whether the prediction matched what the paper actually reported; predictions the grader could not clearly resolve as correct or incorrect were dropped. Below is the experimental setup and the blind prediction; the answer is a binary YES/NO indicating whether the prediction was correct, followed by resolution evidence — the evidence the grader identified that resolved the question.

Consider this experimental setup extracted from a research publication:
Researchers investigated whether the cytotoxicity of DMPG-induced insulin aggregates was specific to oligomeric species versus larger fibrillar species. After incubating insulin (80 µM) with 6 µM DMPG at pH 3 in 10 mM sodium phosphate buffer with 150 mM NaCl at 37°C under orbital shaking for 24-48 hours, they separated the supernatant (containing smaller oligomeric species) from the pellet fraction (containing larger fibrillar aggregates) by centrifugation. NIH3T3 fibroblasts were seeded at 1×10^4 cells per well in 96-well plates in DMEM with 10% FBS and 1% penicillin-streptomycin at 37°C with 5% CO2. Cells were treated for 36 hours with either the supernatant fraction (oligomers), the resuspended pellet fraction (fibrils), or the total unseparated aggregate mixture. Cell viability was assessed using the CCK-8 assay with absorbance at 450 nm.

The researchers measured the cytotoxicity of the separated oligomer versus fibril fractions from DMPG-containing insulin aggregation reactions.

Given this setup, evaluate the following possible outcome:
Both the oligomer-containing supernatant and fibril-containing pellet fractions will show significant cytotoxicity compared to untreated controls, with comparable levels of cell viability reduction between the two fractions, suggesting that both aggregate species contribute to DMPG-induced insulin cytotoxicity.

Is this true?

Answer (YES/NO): NO